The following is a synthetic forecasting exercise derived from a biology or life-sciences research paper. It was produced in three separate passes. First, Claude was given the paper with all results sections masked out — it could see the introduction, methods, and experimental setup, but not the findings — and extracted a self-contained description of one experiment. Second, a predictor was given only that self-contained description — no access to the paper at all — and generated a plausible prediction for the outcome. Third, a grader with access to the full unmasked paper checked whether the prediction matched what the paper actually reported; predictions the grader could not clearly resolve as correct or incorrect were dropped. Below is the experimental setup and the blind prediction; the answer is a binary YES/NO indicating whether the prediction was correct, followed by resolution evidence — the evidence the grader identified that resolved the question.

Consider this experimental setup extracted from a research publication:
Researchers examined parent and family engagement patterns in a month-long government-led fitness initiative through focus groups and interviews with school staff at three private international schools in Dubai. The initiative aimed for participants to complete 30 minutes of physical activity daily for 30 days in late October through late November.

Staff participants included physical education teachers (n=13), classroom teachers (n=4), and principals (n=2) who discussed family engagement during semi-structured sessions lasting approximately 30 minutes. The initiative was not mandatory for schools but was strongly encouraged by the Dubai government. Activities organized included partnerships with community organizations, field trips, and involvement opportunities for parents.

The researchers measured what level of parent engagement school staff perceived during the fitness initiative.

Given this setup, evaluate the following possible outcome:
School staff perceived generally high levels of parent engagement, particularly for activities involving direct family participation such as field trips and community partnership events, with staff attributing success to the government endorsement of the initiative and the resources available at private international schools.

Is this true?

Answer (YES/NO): NO